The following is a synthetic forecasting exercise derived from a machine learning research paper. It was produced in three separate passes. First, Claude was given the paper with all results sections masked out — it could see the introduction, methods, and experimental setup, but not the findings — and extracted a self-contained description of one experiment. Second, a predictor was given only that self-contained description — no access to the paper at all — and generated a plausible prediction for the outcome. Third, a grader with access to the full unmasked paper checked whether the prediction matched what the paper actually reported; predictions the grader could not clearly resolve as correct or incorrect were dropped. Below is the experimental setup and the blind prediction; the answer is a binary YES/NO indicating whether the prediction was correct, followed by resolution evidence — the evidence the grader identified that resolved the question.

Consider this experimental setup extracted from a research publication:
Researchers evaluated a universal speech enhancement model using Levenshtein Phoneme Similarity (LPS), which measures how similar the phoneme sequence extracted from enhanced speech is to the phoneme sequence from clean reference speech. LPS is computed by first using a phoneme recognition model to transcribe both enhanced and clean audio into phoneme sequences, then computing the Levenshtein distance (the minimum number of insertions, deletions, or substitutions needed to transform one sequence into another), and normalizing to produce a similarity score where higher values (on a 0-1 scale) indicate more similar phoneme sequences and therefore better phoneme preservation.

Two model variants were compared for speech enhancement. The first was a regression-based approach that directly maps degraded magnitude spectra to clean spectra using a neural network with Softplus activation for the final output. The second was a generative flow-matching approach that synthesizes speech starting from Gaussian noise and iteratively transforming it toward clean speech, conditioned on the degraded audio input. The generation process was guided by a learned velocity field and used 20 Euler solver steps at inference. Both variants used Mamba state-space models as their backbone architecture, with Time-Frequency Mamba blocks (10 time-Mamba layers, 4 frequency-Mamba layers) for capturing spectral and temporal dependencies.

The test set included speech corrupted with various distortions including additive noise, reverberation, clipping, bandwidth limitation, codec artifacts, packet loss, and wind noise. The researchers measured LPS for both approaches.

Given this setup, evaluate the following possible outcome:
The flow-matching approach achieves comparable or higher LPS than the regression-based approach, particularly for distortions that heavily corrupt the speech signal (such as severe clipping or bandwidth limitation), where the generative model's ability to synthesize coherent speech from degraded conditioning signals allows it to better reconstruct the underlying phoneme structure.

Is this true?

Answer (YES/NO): NO